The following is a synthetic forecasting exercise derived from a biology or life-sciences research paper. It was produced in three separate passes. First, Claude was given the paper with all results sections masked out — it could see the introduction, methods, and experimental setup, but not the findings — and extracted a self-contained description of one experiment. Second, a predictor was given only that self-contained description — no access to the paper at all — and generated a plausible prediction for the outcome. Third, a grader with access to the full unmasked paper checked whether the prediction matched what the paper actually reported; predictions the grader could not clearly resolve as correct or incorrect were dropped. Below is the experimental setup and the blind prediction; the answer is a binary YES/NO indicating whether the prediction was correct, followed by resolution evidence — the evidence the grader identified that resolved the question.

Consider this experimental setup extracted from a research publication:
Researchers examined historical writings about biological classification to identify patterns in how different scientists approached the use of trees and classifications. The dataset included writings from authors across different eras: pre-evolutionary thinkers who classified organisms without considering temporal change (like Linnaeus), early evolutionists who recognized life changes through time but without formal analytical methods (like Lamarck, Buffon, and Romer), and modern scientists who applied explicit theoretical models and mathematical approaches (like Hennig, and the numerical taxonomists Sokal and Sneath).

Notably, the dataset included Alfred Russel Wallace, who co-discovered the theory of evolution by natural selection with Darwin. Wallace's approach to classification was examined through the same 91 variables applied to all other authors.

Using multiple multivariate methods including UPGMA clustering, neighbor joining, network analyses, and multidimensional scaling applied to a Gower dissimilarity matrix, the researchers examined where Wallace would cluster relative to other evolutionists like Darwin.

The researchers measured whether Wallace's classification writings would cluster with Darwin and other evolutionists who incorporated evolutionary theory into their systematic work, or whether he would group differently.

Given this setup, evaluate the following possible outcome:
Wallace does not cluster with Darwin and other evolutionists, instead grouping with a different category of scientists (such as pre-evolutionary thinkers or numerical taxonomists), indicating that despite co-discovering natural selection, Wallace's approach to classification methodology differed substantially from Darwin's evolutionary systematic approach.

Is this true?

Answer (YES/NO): NO